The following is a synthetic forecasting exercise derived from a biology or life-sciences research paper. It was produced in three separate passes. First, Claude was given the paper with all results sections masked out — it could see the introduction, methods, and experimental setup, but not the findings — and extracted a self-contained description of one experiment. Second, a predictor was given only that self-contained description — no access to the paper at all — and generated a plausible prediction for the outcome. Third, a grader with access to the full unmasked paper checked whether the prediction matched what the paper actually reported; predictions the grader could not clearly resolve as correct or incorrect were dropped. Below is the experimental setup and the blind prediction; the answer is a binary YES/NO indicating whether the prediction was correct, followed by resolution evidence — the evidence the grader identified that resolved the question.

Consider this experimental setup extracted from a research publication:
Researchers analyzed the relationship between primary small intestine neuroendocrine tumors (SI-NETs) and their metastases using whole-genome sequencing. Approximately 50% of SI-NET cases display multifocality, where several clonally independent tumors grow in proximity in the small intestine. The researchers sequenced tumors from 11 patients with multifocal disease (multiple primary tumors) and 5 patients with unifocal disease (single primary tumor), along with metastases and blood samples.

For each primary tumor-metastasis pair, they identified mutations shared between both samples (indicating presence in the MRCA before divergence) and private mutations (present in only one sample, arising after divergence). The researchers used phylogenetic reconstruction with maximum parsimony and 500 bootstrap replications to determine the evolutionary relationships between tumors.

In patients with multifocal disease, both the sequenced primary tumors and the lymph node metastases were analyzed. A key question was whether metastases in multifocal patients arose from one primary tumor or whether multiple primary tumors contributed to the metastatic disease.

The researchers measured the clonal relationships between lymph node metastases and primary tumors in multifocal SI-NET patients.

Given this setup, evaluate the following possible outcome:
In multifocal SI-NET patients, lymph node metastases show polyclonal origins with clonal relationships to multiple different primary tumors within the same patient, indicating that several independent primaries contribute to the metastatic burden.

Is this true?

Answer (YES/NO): NO